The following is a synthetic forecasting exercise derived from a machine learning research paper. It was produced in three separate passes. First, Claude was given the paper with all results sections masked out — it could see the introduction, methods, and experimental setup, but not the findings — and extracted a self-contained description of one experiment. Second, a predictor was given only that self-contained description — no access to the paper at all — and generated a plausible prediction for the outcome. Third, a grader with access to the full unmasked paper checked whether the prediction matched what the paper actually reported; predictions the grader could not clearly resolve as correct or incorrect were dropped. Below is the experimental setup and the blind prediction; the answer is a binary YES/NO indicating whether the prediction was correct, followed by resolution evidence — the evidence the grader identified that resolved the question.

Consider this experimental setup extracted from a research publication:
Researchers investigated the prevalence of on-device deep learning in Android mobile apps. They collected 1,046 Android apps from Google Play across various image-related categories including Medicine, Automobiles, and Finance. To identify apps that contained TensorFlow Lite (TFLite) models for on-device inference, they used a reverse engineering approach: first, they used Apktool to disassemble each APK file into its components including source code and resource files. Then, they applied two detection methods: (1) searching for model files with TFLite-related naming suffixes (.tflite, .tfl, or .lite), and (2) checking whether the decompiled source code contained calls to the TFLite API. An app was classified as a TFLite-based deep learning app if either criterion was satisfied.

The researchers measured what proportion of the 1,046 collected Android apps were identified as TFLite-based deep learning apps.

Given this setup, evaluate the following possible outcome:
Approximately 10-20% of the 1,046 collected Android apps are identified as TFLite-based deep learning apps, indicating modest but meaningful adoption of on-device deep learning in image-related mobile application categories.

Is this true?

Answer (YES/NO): NO